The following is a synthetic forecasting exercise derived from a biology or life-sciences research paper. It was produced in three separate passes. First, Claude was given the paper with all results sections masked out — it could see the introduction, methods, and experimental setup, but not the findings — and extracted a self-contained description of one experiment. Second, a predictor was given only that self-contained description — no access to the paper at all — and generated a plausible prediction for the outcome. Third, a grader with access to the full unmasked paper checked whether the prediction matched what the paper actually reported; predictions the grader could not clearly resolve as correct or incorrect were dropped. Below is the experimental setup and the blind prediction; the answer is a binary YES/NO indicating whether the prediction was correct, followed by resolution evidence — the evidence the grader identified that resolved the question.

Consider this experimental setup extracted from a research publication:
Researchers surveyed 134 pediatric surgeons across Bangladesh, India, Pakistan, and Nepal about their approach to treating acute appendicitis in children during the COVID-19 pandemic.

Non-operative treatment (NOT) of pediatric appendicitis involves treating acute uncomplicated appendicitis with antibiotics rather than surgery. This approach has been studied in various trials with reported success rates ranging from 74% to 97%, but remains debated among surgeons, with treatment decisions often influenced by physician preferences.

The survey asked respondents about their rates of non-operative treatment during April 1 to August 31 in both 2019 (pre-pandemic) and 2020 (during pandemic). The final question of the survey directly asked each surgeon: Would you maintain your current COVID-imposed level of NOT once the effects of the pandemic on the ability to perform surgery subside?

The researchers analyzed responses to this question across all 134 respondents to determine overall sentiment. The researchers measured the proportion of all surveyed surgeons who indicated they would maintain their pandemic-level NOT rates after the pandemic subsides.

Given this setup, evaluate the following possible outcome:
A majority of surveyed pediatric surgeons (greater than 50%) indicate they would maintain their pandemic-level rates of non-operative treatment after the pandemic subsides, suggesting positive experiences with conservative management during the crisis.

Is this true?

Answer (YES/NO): NO